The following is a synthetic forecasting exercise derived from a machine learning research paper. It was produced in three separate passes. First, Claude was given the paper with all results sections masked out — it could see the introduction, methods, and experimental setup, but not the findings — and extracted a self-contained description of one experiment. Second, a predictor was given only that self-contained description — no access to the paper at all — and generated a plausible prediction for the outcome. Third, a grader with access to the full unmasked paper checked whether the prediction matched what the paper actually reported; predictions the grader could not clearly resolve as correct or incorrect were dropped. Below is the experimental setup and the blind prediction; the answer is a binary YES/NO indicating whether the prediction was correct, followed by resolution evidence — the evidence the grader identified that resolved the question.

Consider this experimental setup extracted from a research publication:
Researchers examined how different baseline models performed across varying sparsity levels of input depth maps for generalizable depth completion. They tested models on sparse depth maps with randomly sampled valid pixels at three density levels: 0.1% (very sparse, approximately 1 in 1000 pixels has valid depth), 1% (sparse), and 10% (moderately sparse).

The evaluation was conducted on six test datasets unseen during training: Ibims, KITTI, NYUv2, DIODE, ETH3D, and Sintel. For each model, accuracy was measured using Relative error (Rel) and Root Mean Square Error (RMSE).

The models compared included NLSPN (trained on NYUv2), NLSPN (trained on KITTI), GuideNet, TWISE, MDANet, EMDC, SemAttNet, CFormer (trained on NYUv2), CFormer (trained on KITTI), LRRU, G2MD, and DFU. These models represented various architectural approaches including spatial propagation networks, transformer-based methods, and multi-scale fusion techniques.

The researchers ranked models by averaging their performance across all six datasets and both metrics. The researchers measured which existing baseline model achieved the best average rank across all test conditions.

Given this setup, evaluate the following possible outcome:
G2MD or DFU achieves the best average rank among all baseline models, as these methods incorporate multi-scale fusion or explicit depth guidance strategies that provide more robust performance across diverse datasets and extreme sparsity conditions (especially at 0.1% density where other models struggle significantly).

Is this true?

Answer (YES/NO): YES